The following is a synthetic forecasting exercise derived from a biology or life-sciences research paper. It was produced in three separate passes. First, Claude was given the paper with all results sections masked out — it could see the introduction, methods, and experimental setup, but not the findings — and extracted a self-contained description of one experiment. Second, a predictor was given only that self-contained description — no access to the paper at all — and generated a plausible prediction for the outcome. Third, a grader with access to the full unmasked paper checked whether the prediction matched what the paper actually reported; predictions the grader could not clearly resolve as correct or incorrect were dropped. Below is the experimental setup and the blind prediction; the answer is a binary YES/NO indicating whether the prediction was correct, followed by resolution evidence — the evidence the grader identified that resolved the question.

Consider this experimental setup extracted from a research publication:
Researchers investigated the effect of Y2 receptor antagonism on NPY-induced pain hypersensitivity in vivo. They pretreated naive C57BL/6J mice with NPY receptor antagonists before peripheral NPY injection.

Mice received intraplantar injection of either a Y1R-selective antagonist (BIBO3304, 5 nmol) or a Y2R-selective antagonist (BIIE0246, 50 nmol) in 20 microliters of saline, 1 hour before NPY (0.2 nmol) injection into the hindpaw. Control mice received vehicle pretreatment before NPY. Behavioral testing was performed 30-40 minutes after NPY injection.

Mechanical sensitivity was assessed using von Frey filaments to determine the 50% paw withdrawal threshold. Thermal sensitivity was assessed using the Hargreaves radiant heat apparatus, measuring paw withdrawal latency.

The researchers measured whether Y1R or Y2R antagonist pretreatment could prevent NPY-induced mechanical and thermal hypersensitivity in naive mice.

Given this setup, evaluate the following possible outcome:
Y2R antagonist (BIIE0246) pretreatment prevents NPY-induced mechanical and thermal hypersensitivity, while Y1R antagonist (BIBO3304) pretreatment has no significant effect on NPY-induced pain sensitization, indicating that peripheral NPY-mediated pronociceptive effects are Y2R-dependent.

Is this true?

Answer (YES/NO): YES